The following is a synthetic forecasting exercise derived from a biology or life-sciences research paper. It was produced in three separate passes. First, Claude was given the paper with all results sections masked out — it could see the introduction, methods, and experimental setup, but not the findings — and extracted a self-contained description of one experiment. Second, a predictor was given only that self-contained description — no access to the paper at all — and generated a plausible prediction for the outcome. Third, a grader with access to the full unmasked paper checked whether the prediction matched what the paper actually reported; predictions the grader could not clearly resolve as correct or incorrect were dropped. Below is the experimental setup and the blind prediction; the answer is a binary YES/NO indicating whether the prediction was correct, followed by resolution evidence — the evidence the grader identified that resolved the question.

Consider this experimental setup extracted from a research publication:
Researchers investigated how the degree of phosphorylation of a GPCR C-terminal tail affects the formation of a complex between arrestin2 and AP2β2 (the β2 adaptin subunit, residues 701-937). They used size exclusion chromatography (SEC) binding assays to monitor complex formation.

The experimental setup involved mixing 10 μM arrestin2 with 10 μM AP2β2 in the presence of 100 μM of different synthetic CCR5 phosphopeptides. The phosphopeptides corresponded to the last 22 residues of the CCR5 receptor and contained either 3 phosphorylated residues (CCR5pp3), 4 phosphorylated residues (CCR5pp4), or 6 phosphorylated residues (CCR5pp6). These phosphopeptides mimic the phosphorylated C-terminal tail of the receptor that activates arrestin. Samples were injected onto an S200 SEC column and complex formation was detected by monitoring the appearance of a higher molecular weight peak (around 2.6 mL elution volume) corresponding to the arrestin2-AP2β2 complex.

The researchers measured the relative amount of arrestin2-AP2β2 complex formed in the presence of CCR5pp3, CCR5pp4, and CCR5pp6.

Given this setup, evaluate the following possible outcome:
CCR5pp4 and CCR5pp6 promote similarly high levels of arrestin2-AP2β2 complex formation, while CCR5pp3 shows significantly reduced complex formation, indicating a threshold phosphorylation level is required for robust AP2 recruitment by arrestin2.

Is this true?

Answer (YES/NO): NO